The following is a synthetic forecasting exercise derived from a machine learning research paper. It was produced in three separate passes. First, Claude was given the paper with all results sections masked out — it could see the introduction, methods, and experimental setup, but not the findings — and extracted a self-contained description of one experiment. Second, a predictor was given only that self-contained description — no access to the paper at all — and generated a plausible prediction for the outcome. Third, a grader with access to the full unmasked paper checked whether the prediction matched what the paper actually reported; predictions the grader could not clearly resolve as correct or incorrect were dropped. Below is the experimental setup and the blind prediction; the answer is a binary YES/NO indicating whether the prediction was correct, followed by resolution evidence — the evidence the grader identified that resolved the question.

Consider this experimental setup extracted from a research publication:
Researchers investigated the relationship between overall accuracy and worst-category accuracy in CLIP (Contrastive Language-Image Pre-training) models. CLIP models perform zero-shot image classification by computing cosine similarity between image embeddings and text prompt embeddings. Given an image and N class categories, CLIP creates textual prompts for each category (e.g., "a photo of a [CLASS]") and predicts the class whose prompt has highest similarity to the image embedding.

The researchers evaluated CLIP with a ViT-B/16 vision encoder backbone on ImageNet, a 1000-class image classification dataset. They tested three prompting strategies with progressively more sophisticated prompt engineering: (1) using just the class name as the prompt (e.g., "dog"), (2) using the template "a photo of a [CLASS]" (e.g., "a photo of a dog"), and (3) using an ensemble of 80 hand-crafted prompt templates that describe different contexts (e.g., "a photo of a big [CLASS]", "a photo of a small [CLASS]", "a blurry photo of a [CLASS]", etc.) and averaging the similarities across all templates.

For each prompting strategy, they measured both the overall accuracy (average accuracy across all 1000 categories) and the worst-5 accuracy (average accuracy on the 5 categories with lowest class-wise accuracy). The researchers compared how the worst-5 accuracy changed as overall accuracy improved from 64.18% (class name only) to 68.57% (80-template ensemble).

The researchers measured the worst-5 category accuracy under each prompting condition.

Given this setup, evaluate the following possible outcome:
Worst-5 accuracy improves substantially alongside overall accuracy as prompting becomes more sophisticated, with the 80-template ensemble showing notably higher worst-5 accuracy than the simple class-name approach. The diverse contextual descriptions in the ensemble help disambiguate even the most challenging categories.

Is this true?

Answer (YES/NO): NO